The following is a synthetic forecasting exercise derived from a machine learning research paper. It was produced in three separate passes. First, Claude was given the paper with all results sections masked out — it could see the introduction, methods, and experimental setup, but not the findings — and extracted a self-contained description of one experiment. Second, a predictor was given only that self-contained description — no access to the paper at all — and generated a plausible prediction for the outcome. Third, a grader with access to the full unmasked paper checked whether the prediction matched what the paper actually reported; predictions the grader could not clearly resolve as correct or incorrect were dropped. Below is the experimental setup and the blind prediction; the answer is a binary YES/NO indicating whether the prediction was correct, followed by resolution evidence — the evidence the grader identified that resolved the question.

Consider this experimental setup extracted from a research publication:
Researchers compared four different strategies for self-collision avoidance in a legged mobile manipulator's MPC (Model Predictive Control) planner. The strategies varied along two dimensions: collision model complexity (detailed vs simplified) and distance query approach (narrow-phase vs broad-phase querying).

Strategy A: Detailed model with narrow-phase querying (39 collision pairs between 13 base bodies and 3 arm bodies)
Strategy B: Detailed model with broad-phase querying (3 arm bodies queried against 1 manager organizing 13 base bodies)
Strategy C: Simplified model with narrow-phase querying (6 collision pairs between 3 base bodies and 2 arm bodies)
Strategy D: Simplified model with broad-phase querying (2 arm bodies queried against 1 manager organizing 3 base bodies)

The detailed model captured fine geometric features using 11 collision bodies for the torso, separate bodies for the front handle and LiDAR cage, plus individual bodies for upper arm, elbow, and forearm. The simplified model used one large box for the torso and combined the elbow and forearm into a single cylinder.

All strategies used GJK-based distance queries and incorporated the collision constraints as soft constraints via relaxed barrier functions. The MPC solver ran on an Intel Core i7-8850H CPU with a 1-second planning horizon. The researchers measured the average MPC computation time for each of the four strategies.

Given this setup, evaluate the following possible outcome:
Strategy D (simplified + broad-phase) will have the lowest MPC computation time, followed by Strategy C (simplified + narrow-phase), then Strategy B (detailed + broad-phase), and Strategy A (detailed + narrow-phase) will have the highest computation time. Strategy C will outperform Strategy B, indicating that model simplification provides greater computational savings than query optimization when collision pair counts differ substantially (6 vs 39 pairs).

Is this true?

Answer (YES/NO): NO